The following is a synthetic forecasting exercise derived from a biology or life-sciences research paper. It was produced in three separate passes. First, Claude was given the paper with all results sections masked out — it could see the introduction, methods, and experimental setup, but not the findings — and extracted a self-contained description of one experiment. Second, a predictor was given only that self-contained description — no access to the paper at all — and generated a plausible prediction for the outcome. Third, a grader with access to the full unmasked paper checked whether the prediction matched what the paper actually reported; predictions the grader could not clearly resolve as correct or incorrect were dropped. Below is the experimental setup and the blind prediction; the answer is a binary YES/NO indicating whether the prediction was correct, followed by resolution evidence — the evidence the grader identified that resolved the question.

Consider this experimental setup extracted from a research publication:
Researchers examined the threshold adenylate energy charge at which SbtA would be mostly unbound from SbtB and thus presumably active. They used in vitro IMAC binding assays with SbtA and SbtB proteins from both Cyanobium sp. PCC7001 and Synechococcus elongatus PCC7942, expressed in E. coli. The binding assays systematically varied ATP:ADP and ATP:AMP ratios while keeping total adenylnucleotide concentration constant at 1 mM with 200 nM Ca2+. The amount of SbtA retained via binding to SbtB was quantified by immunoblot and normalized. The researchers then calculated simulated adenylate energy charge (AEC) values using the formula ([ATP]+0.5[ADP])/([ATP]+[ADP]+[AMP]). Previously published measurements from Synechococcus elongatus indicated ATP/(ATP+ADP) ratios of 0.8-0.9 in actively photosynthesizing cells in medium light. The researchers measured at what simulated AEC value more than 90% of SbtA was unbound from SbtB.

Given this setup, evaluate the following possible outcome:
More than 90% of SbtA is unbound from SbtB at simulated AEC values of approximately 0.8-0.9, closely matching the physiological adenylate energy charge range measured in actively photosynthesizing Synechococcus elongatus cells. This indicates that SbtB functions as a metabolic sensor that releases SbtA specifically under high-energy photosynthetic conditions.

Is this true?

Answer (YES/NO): NO